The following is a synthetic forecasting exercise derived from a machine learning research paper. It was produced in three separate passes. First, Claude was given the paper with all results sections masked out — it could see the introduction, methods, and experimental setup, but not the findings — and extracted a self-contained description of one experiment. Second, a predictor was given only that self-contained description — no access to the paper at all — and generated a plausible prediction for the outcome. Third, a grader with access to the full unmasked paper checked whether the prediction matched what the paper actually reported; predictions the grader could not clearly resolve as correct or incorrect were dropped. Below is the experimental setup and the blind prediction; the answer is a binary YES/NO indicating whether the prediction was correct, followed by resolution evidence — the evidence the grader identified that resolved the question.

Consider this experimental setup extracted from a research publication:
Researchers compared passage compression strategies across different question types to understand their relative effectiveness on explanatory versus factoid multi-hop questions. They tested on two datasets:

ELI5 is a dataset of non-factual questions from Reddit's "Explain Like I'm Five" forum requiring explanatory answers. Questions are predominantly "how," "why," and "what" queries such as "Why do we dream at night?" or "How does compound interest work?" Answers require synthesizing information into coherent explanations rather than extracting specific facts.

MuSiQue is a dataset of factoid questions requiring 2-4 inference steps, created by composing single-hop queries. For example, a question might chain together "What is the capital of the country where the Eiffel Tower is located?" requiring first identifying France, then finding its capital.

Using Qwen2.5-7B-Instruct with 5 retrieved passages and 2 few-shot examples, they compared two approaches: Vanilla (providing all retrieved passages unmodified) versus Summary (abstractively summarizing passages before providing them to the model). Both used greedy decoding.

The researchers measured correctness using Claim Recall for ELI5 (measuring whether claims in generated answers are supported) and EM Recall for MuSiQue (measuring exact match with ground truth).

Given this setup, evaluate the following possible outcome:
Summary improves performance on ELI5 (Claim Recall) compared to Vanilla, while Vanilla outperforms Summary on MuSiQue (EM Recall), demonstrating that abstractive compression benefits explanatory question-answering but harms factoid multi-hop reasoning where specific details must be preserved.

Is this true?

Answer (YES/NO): NO